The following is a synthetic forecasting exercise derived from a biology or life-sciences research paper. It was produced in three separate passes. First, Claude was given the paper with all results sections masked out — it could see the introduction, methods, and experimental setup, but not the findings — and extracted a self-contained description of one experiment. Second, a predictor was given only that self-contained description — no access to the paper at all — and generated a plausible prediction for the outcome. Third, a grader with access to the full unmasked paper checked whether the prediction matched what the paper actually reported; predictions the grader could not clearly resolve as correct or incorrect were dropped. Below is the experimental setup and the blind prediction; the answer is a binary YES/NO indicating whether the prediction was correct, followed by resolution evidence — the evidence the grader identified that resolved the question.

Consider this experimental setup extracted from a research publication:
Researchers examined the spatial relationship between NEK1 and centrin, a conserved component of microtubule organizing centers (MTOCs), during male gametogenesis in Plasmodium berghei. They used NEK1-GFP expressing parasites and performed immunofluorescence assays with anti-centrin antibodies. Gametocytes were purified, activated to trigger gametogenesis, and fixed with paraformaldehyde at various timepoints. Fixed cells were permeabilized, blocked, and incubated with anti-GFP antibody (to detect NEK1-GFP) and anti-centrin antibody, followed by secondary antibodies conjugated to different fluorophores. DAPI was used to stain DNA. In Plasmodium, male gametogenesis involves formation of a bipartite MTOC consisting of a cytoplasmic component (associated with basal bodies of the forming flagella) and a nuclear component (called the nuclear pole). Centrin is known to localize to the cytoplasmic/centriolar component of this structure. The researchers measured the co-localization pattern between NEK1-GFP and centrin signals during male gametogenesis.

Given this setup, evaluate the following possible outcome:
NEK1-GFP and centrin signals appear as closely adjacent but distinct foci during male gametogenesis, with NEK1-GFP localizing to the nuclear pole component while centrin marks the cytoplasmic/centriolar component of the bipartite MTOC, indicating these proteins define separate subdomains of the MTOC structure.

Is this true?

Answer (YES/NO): NO